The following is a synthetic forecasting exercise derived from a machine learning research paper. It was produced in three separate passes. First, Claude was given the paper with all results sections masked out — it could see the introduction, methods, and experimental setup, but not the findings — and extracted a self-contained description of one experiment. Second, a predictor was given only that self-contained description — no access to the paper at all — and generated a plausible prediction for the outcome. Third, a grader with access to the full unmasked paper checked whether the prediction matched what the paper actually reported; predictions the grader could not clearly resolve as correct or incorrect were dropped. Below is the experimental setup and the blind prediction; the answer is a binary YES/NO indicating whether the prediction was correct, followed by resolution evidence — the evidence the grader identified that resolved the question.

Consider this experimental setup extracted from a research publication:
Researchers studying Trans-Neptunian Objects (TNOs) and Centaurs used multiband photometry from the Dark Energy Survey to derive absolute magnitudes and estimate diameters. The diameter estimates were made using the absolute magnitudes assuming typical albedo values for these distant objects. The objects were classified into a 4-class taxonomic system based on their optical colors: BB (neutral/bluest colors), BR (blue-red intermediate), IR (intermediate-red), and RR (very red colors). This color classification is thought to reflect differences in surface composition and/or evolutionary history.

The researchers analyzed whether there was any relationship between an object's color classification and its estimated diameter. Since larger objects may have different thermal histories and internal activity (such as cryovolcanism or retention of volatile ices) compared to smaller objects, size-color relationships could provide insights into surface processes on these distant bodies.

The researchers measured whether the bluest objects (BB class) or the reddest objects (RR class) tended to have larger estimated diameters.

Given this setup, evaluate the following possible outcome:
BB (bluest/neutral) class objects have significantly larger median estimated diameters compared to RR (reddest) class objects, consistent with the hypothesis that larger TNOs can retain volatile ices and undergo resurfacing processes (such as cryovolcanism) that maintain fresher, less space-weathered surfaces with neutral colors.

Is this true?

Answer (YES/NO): YES